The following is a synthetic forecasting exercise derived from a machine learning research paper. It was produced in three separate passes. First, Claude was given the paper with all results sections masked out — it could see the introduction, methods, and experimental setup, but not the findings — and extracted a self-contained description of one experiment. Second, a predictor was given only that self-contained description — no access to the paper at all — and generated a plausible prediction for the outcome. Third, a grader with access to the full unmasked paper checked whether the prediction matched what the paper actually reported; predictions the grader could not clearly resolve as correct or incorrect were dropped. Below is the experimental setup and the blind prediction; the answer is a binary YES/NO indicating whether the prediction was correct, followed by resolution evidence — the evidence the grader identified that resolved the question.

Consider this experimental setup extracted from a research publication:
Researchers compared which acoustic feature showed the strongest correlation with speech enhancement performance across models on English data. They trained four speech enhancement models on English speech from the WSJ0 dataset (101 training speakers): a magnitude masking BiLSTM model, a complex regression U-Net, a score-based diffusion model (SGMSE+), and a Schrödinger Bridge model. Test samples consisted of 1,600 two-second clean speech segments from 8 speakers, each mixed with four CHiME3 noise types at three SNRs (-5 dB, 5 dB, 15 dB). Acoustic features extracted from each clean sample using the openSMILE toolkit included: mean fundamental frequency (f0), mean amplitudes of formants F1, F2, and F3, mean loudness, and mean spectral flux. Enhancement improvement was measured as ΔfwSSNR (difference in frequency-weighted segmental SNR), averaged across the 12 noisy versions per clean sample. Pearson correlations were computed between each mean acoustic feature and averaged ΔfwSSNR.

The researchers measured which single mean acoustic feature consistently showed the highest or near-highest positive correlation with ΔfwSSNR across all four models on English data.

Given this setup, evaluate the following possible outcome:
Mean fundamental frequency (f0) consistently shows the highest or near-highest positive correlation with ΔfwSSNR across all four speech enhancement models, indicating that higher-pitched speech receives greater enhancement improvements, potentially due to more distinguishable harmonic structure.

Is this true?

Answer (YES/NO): NO